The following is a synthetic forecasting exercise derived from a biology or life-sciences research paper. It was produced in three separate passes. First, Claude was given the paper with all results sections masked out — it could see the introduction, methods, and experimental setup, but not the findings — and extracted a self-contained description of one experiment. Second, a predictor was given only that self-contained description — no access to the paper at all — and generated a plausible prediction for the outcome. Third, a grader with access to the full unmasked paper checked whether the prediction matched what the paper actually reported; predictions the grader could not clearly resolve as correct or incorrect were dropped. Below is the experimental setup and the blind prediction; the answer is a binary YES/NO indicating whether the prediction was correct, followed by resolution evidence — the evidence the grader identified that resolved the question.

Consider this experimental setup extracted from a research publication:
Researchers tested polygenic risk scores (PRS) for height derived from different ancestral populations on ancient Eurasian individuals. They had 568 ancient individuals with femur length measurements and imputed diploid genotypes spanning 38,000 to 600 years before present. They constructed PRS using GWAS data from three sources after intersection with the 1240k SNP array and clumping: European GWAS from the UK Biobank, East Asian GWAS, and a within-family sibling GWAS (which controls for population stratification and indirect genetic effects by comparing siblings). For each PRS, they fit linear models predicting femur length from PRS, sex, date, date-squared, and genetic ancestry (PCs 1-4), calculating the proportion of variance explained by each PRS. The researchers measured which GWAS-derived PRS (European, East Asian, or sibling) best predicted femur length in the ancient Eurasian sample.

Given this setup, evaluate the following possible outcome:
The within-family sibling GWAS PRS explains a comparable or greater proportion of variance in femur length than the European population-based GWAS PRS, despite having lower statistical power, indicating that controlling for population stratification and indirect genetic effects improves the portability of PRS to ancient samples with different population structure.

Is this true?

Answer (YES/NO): NO